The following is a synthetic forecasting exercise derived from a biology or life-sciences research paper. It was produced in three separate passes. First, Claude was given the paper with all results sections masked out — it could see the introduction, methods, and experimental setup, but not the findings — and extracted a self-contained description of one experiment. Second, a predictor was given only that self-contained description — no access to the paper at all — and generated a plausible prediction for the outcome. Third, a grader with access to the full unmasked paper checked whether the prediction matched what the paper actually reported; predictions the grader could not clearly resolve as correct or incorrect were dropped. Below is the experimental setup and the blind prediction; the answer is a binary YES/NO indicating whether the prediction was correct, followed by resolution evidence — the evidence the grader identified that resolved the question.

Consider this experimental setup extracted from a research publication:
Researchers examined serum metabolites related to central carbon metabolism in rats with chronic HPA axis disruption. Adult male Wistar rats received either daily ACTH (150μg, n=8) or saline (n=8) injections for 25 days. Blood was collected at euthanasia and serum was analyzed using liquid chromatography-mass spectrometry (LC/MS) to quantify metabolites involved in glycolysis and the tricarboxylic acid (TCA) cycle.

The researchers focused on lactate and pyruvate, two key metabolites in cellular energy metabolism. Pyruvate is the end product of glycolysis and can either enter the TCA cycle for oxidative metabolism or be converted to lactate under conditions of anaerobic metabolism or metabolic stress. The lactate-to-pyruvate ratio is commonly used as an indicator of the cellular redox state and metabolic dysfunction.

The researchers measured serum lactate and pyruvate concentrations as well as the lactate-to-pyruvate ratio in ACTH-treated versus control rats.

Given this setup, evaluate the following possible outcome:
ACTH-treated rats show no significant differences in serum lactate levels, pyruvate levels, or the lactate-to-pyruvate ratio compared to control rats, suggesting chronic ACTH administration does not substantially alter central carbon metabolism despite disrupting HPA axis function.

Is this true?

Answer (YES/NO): YES